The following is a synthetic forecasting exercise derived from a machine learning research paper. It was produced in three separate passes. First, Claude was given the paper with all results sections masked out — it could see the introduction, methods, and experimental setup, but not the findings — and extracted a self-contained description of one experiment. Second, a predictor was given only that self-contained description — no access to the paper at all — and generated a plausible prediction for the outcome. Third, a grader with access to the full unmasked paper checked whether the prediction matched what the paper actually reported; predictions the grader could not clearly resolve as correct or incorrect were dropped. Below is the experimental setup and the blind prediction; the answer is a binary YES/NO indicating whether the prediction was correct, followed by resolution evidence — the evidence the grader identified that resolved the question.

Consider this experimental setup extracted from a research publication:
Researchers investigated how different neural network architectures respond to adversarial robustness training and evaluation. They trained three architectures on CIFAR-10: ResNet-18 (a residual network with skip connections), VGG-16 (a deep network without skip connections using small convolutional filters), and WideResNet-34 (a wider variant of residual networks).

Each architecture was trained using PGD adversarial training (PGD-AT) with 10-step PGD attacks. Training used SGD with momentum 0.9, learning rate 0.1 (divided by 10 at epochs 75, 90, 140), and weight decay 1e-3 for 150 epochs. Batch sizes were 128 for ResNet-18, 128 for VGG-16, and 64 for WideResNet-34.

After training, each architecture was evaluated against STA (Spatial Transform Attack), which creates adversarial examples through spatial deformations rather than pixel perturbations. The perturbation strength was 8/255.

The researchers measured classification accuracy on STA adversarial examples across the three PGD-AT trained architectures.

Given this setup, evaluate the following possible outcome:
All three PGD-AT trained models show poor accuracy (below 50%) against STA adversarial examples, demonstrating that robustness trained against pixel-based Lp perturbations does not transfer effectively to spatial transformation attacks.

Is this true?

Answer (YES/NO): YES